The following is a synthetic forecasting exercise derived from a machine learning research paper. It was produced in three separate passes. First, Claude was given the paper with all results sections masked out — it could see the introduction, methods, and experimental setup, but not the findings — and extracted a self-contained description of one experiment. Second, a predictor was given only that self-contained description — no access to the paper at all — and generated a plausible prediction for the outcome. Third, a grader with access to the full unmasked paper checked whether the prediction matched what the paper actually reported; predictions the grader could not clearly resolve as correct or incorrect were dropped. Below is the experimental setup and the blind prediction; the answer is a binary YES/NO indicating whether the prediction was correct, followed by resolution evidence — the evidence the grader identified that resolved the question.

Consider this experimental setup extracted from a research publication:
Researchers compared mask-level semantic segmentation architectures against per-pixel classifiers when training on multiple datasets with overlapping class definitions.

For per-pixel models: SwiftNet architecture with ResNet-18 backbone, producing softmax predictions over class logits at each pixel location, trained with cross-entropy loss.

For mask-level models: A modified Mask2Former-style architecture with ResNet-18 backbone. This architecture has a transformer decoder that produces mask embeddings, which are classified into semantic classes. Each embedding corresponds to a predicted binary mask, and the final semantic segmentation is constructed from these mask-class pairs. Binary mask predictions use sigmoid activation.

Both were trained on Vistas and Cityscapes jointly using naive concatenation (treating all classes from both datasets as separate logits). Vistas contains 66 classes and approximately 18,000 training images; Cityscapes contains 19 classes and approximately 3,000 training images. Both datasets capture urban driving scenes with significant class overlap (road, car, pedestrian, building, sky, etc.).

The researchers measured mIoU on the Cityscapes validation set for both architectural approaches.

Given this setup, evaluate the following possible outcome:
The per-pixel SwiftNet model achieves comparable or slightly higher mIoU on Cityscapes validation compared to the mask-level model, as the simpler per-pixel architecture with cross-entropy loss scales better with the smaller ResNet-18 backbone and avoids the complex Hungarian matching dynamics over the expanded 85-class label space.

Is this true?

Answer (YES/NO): NO